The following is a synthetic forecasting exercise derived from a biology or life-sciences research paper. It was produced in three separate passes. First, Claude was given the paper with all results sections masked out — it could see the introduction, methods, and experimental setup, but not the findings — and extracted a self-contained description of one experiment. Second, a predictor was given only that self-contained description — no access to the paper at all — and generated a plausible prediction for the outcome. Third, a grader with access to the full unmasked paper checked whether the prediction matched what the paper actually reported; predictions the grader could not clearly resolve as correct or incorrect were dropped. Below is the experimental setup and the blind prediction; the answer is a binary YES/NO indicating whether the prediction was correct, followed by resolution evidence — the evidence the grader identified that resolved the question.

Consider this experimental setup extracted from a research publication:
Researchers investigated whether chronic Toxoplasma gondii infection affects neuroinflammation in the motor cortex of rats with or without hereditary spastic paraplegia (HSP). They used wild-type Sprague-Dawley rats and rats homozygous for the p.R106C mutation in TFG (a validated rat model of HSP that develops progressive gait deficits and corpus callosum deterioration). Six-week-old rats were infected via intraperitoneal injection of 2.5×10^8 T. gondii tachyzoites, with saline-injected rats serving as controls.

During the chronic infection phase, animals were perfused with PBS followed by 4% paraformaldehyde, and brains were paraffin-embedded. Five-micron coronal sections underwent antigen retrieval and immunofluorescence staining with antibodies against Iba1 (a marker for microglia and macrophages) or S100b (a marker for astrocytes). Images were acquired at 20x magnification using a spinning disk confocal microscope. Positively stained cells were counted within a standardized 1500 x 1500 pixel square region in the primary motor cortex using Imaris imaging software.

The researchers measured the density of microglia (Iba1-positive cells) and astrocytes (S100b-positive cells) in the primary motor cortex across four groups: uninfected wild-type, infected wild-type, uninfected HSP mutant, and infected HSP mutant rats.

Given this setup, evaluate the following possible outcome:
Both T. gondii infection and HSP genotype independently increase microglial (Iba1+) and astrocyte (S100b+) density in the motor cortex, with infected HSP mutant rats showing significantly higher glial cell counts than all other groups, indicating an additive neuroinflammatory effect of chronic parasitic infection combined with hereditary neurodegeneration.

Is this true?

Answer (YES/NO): NO